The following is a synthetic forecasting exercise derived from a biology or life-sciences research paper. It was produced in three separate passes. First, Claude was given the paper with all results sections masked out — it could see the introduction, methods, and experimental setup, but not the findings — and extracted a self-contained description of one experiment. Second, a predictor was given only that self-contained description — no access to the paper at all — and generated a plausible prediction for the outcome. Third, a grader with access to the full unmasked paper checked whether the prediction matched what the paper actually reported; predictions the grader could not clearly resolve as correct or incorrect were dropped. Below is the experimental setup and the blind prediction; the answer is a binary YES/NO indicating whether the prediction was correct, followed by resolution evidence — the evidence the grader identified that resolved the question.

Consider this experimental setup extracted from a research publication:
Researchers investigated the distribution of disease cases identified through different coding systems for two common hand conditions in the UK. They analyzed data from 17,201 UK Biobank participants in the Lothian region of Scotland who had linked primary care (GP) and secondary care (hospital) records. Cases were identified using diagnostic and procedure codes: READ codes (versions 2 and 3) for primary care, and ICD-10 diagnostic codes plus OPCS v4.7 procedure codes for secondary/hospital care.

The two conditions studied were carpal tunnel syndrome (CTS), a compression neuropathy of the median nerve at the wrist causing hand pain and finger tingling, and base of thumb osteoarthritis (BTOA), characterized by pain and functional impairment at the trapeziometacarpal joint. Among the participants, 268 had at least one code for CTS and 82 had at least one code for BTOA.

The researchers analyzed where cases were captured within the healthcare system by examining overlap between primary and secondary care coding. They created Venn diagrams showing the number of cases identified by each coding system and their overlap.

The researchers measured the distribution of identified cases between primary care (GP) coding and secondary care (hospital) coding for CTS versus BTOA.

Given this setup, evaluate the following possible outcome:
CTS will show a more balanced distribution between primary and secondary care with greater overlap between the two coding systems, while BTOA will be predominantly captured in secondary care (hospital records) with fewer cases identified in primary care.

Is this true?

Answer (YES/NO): NO